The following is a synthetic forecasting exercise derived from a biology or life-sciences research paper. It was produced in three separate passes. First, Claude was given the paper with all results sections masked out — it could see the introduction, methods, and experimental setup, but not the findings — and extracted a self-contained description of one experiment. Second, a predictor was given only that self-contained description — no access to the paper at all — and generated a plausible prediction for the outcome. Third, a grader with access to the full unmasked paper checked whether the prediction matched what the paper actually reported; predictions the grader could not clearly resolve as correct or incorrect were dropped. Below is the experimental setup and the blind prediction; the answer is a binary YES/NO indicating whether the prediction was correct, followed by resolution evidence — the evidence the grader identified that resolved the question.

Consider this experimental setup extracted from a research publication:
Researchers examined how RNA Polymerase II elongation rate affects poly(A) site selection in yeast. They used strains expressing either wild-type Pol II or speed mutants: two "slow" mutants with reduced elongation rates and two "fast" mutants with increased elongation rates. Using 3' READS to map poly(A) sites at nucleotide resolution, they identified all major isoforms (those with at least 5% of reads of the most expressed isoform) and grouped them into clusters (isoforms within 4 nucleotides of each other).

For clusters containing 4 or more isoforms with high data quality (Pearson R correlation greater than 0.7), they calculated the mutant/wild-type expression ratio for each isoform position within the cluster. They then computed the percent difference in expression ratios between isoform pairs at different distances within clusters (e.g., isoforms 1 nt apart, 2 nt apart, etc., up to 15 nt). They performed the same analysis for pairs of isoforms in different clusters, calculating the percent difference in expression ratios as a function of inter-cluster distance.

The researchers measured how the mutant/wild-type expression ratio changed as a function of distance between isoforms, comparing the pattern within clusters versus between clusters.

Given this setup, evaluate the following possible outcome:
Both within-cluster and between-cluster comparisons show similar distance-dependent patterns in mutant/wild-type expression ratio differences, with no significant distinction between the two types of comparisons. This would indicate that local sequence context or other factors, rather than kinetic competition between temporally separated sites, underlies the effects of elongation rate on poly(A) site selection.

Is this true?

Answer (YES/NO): NO